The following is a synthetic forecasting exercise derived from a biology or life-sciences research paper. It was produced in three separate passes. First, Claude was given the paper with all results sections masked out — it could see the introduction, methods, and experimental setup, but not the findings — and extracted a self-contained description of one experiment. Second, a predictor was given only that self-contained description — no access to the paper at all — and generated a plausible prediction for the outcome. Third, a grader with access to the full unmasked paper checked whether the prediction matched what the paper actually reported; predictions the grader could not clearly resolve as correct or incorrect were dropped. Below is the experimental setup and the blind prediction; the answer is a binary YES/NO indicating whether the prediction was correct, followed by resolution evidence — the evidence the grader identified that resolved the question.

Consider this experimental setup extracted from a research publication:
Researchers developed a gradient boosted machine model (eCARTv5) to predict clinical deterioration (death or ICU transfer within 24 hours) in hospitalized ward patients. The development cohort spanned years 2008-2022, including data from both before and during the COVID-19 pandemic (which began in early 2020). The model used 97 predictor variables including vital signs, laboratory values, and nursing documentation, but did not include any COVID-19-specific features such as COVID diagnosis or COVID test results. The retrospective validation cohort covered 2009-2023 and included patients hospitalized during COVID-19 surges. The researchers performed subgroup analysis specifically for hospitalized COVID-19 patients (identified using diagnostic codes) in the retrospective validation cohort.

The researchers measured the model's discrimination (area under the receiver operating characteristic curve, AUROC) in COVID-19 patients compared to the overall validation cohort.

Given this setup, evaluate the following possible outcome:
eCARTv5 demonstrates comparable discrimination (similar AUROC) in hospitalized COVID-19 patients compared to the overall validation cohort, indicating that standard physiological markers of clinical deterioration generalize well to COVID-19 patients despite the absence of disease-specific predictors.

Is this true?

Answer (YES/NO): NO